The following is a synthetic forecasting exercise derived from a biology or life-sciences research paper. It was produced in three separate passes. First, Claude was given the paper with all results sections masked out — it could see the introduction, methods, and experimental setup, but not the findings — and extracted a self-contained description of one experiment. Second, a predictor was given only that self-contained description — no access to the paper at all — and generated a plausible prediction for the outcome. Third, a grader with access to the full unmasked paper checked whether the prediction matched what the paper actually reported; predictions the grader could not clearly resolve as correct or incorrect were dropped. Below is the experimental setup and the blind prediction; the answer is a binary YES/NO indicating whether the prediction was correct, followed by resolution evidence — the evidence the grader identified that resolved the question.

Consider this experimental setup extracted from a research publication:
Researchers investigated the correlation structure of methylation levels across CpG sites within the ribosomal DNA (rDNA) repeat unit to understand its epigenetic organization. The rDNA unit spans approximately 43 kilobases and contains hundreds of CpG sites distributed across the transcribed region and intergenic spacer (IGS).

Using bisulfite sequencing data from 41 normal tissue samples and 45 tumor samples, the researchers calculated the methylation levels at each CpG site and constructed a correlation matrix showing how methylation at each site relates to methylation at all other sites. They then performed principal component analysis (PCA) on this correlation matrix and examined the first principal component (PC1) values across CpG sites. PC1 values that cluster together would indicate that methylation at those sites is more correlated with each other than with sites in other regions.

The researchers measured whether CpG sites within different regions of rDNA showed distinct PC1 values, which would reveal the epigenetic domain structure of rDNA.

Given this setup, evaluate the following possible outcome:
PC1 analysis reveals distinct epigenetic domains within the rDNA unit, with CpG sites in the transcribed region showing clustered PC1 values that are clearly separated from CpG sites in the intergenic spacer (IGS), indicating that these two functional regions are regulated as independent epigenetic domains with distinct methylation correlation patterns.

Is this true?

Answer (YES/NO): NO